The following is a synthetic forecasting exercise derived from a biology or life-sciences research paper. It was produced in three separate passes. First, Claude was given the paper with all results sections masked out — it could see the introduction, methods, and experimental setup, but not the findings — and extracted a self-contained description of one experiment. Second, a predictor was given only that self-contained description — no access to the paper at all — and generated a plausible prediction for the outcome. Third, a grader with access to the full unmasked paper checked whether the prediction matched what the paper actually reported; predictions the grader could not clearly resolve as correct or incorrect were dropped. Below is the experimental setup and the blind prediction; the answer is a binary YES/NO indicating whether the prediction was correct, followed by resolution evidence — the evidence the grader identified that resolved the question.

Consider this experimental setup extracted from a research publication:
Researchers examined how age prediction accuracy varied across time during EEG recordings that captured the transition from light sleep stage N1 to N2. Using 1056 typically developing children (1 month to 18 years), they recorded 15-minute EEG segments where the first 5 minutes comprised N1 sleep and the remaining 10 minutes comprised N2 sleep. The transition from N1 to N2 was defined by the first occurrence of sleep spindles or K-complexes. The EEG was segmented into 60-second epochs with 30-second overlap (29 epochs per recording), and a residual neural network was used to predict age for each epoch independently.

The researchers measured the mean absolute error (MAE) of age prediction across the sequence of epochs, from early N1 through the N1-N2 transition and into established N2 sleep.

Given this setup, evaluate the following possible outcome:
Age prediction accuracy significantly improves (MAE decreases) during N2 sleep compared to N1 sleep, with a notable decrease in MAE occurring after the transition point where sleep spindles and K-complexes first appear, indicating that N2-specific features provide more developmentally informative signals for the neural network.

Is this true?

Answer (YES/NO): NO